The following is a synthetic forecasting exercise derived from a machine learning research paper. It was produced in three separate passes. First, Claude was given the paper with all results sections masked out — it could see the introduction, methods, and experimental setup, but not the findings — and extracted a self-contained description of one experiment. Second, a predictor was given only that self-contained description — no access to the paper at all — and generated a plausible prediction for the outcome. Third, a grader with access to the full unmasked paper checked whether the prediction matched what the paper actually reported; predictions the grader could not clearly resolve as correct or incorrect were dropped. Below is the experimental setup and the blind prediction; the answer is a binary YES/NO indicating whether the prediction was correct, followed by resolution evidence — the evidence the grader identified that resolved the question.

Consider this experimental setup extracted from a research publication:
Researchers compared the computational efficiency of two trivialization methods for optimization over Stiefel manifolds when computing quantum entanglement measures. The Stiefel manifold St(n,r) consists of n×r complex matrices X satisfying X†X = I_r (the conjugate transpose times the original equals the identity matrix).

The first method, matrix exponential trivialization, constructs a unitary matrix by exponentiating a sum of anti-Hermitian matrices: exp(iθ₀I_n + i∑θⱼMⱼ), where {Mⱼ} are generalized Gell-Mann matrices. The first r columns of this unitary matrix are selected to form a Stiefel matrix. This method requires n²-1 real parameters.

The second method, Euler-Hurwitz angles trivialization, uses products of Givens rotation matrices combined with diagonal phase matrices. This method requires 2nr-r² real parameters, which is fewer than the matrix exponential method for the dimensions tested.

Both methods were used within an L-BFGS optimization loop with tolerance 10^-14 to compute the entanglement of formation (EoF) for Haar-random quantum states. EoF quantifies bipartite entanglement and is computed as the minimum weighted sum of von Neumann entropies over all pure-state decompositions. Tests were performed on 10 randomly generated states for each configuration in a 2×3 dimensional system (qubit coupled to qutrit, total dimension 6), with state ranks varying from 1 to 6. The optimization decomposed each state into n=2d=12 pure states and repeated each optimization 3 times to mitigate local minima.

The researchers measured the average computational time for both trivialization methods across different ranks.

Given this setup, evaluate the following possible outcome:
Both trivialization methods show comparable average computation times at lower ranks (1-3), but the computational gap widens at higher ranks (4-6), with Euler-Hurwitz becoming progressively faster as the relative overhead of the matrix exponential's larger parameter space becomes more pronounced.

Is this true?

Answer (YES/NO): NO